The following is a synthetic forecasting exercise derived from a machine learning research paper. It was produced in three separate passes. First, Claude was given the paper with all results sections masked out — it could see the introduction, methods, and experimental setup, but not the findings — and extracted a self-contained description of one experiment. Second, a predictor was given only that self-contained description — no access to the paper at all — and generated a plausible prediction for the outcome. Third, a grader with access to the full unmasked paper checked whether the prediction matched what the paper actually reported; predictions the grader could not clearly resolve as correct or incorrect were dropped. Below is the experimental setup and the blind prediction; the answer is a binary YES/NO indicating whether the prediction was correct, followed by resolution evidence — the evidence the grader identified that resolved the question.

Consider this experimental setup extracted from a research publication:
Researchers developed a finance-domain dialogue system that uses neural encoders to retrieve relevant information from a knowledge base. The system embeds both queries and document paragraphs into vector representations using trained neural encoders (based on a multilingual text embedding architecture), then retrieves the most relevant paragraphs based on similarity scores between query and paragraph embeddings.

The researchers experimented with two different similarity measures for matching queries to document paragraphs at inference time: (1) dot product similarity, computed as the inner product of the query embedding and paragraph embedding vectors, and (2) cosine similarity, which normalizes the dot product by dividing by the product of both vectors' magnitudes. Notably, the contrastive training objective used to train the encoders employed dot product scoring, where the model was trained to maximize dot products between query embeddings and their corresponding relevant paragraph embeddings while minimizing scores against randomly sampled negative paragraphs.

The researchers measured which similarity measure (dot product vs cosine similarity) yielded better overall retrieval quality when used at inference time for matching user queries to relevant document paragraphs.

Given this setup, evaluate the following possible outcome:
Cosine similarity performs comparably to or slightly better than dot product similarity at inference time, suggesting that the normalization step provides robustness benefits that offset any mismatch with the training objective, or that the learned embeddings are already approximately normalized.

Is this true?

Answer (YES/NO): YES